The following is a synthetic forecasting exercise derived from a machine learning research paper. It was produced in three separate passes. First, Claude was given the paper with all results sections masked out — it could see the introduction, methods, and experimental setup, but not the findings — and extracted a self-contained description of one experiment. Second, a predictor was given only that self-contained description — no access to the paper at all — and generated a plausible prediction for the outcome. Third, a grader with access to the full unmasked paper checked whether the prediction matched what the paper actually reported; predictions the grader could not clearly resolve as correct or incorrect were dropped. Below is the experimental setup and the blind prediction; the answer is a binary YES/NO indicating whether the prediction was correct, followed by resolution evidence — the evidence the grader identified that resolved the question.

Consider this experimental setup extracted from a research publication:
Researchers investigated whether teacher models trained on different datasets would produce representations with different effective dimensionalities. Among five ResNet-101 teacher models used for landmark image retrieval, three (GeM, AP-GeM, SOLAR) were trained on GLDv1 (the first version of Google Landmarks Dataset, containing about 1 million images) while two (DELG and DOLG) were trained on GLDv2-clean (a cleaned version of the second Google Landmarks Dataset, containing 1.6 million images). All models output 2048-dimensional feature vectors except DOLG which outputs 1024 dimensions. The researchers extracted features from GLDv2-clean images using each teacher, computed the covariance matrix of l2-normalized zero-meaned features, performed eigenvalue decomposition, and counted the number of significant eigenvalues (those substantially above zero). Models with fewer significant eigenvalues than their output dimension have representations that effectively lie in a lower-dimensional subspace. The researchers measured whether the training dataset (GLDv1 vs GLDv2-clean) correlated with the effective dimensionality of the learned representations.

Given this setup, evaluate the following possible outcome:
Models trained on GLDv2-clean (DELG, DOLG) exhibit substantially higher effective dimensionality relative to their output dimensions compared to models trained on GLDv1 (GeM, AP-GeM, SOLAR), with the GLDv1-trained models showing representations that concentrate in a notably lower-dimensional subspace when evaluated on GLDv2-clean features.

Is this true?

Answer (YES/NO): NO